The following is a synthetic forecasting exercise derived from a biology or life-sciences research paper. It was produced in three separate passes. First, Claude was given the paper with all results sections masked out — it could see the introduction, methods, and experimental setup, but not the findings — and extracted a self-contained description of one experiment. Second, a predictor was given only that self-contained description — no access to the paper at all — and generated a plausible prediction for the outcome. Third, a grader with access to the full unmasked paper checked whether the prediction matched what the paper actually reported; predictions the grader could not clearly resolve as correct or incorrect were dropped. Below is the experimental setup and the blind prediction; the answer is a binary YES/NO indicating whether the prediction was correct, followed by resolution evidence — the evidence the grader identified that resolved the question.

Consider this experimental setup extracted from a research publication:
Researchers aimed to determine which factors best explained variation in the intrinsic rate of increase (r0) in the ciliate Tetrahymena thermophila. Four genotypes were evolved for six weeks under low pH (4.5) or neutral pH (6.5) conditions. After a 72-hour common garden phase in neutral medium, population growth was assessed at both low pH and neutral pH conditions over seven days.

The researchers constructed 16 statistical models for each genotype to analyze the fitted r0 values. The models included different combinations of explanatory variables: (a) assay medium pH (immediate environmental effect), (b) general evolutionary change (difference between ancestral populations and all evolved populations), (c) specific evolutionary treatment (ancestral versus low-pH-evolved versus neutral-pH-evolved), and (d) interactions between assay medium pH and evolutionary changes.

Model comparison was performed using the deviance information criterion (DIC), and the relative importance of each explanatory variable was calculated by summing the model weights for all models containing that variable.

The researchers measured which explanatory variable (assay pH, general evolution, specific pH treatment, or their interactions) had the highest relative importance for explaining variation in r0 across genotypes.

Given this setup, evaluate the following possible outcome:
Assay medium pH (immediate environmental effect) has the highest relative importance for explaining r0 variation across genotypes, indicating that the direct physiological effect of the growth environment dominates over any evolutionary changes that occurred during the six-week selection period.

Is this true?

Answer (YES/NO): YES